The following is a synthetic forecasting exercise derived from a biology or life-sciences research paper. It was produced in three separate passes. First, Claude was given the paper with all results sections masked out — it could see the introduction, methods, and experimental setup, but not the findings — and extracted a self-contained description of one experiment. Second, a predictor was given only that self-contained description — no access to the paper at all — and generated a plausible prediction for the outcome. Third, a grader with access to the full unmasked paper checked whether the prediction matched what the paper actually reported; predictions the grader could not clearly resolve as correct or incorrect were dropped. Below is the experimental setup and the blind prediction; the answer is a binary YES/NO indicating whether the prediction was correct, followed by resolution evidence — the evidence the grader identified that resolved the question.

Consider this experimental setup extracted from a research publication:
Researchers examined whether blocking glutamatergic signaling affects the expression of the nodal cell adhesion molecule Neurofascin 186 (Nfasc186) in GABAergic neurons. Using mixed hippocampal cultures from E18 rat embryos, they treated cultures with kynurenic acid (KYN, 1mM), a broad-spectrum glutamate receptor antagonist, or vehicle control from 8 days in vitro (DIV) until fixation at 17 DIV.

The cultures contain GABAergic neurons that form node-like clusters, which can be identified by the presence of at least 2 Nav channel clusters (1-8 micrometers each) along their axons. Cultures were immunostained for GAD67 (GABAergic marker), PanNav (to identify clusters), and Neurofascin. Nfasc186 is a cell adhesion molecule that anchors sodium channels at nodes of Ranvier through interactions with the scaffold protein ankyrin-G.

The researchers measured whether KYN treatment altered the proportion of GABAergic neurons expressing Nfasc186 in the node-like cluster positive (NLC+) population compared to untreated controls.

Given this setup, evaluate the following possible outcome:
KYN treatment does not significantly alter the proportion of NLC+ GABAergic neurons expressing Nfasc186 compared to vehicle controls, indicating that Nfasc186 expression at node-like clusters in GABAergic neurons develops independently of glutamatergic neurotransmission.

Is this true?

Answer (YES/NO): YES